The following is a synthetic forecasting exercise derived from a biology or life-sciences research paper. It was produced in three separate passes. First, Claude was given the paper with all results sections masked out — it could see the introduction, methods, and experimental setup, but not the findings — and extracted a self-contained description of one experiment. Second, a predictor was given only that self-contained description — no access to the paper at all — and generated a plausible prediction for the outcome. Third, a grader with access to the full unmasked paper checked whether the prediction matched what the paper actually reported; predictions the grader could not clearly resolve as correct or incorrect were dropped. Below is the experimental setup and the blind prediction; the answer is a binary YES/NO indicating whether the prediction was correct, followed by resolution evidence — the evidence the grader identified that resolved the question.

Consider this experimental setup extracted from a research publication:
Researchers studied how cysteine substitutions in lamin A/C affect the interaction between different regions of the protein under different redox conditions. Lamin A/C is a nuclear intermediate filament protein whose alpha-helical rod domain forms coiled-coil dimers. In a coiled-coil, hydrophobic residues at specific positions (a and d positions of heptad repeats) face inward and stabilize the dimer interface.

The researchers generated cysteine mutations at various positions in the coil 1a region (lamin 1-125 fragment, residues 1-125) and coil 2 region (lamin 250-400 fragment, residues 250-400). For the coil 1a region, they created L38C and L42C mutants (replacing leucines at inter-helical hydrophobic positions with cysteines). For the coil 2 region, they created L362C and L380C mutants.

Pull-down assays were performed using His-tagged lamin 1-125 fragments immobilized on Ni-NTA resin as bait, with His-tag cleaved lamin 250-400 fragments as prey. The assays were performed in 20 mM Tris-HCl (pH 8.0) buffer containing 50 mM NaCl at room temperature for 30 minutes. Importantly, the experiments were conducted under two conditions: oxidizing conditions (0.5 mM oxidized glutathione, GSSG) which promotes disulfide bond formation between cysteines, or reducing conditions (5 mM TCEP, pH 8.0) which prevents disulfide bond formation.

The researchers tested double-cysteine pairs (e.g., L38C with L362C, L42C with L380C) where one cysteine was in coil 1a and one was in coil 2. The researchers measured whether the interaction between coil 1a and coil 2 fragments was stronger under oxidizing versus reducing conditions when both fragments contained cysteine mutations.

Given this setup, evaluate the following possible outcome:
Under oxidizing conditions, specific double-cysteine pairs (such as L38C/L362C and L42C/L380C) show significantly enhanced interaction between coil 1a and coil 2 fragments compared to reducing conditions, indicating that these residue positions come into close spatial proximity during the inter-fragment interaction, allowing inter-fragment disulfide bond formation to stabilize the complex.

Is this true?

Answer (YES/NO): NO